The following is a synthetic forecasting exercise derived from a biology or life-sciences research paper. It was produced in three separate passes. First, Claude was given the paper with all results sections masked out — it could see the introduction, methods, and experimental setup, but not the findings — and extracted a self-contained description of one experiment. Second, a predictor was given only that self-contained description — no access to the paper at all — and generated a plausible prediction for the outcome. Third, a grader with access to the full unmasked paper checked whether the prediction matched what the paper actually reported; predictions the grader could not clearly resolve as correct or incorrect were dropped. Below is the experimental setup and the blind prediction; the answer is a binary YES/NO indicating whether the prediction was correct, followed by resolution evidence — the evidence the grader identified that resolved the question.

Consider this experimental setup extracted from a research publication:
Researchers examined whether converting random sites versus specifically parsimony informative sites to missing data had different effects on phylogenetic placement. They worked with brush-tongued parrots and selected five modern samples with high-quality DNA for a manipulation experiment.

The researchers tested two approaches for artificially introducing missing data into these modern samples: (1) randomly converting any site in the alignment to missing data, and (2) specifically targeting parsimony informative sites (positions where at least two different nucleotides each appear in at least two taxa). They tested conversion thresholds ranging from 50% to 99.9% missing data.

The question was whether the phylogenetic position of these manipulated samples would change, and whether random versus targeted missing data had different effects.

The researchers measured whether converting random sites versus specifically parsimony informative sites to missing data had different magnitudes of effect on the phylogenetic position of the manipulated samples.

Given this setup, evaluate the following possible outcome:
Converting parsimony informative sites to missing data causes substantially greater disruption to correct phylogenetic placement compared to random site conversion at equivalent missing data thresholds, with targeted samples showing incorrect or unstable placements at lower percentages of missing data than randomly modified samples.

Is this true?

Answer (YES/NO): NO